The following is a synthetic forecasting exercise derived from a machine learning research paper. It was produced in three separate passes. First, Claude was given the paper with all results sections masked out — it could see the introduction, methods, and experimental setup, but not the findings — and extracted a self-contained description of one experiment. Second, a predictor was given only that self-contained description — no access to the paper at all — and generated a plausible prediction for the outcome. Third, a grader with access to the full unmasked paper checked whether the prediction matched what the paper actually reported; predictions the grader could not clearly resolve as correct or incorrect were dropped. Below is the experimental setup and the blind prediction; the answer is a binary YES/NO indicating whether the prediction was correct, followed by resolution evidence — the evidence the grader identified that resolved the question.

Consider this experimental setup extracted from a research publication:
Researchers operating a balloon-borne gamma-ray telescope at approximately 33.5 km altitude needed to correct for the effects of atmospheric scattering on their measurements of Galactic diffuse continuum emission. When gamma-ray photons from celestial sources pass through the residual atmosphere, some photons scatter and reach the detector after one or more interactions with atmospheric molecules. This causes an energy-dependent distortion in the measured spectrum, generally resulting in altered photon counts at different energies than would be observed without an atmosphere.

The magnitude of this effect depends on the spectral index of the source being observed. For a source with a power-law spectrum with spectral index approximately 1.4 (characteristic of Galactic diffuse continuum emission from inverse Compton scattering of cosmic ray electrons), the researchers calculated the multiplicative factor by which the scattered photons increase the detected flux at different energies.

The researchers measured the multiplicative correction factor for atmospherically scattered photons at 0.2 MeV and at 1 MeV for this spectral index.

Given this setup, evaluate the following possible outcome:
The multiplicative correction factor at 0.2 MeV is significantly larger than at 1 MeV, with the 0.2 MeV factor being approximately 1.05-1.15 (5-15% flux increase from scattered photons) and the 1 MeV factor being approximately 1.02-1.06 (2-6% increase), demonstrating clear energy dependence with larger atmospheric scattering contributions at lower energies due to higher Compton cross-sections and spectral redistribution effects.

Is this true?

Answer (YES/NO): NO